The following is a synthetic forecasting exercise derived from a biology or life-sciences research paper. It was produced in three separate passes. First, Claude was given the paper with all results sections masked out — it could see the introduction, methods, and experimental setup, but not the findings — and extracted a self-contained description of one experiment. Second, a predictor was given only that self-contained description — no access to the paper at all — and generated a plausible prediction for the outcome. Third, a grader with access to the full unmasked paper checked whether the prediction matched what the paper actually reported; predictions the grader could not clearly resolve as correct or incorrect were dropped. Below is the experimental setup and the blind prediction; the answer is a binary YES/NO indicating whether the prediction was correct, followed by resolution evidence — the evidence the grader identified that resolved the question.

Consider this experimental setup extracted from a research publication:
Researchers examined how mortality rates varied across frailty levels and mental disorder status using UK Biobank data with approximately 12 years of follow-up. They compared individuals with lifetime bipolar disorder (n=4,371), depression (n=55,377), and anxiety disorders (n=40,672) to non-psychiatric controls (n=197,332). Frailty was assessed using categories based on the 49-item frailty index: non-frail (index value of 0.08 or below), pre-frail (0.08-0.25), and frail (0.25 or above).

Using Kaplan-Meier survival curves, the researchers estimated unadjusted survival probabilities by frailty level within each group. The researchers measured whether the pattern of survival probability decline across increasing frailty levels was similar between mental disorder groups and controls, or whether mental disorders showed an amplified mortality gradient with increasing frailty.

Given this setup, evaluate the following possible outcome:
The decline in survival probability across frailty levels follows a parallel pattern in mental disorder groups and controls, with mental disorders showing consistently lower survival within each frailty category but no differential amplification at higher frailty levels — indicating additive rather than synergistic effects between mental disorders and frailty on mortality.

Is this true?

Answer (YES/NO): NO